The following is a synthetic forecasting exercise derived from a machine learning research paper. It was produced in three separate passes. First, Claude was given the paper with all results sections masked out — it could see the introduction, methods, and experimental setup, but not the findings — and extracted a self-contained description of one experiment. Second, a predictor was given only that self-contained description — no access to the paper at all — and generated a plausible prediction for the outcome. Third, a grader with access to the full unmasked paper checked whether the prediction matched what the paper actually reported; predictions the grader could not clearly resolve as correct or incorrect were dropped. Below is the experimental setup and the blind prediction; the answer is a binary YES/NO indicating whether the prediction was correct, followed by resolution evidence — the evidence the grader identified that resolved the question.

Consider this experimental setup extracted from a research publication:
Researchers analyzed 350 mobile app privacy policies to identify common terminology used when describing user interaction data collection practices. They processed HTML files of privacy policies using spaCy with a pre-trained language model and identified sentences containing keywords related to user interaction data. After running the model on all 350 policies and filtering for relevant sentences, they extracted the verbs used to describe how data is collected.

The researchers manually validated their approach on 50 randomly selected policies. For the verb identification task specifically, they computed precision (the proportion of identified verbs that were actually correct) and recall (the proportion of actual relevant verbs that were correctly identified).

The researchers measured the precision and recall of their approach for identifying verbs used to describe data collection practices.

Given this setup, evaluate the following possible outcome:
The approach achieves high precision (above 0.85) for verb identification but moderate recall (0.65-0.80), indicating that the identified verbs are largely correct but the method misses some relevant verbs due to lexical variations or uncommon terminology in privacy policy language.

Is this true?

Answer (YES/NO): NO